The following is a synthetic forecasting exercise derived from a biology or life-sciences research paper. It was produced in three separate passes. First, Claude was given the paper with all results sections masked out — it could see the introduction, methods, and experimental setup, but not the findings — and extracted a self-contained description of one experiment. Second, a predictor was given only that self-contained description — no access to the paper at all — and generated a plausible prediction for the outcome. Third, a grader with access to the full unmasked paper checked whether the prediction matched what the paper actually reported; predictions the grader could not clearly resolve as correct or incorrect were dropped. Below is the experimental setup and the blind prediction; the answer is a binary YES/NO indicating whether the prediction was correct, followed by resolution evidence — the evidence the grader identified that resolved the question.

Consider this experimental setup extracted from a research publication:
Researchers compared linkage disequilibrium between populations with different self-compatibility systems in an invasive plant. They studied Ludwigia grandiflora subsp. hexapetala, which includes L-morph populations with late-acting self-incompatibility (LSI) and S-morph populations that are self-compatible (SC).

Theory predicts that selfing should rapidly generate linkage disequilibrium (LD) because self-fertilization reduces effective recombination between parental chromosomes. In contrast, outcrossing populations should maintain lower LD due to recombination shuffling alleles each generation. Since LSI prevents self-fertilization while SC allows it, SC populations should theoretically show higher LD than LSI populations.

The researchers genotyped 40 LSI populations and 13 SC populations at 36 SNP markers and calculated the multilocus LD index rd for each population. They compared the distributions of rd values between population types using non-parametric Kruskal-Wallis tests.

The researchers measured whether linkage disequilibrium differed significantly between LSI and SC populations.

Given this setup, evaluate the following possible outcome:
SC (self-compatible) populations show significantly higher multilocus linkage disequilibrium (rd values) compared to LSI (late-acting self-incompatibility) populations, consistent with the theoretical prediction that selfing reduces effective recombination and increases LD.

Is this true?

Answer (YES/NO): YES